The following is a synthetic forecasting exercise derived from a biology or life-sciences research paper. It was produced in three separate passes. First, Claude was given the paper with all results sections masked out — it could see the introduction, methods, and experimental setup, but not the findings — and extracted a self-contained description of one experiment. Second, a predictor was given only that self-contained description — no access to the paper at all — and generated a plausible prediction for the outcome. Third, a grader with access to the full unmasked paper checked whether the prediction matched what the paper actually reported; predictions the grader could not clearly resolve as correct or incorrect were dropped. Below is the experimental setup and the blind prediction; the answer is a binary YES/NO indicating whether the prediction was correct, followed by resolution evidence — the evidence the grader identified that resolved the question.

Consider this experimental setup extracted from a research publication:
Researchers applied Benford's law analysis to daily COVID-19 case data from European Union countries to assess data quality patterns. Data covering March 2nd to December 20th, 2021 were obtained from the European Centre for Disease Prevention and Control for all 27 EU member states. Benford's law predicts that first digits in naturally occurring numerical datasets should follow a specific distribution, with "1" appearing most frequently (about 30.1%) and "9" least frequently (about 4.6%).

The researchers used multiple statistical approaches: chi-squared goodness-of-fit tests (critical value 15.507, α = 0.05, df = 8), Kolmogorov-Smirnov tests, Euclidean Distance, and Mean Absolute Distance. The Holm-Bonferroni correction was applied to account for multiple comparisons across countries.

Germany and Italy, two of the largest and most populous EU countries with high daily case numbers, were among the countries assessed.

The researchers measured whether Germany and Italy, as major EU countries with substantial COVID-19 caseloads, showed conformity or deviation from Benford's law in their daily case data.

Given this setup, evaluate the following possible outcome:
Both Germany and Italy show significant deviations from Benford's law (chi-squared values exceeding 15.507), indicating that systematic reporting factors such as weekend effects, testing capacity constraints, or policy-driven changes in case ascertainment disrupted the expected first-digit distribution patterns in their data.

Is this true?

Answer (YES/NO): NO